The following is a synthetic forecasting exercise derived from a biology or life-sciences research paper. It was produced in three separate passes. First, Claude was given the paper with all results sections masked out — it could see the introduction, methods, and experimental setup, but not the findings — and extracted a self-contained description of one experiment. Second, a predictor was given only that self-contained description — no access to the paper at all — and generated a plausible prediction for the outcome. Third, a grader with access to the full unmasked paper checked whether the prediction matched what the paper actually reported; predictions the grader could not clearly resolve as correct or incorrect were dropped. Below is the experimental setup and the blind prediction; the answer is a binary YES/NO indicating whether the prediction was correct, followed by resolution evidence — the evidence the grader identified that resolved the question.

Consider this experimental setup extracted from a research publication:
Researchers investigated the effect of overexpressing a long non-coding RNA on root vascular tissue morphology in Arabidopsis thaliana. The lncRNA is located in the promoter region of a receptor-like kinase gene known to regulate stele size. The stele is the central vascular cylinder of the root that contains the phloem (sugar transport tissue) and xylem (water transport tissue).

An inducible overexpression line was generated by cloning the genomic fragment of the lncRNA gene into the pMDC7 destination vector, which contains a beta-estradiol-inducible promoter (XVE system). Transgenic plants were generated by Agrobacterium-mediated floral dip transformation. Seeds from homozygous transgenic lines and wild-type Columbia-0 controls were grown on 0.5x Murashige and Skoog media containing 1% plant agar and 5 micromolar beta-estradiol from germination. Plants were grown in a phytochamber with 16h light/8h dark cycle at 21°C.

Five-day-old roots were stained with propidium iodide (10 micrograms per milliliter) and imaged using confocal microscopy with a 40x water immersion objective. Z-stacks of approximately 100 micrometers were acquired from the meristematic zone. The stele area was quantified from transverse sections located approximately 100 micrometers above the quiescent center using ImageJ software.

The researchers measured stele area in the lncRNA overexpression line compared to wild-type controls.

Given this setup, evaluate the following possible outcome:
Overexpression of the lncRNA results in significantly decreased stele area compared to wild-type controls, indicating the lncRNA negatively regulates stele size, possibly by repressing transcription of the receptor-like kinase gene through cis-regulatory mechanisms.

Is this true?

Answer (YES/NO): NO